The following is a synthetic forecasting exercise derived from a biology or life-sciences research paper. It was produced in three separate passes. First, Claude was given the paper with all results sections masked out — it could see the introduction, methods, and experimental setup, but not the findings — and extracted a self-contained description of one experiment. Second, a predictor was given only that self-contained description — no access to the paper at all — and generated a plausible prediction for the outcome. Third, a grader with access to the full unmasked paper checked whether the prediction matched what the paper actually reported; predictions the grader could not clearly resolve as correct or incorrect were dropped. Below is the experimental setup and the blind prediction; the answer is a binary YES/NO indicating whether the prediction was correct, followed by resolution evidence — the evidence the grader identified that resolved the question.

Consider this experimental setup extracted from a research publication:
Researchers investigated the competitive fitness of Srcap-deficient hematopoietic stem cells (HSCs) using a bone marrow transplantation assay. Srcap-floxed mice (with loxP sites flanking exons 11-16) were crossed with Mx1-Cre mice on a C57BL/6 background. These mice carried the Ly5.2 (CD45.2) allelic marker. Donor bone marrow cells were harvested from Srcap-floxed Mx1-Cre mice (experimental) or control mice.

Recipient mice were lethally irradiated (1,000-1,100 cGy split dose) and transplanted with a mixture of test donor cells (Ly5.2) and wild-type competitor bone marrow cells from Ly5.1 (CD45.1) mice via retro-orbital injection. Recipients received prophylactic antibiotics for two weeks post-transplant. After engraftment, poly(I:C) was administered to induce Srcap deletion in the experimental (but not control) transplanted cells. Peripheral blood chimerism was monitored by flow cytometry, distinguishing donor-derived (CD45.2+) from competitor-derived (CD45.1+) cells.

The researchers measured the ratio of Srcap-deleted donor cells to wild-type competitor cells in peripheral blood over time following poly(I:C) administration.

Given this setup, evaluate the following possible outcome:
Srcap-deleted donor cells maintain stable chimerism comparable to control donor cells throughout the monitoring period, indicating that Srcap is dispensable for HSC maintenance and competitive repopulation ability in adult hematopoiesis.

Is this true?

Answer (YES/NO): NO